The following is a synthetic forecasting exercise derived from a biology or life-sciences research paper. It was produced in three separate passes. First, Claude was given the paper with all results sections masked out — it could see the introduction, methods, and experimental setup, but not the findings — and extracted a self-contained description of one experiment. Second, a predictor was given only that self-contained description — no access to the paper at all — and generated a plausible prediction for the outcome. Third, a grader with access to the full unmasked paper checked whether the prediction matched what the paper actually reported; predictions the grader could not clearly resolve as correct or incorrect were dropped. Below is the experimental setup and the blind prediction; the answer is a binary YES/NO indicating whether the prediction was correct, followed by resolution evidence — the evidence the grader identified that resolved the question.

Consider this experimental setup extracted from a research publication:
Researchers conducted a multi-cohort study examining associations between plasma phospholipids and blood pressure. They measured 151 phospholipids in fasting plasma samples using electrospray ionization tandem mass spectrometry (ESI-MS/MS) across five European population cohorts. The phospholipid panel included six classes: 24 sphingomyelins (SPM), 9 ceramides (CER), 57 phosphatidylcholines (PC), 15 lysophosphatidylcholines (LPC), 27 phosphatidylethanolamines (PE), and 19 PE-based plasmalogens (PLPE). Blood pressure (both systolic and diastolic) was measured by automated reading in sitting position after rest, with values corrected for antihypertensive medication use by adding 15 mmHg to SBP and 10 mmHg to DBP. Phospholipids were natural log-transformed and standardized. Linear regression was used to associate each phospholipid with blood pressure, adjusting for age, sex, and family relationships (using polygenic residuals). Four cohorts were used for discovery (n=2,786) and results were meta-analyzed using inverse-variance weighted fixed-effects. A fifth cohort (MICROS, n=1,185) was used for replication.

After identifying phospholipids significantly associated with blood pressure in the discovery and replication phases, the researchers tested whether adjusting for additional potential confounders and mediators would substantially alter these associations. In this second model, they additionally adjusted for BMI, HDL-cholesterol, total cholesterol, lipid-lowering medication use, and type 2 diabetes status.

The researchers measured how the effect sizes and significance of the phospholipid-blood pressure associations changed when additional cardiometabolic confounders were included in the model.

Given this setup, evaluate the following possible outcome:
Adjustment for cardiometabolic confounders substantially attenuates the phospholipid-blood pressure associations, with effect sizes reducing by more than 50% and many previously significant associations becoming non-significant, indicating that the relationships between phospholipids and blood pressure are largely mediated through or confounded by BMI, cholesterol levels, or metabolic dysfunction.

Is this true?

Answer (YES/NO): NO